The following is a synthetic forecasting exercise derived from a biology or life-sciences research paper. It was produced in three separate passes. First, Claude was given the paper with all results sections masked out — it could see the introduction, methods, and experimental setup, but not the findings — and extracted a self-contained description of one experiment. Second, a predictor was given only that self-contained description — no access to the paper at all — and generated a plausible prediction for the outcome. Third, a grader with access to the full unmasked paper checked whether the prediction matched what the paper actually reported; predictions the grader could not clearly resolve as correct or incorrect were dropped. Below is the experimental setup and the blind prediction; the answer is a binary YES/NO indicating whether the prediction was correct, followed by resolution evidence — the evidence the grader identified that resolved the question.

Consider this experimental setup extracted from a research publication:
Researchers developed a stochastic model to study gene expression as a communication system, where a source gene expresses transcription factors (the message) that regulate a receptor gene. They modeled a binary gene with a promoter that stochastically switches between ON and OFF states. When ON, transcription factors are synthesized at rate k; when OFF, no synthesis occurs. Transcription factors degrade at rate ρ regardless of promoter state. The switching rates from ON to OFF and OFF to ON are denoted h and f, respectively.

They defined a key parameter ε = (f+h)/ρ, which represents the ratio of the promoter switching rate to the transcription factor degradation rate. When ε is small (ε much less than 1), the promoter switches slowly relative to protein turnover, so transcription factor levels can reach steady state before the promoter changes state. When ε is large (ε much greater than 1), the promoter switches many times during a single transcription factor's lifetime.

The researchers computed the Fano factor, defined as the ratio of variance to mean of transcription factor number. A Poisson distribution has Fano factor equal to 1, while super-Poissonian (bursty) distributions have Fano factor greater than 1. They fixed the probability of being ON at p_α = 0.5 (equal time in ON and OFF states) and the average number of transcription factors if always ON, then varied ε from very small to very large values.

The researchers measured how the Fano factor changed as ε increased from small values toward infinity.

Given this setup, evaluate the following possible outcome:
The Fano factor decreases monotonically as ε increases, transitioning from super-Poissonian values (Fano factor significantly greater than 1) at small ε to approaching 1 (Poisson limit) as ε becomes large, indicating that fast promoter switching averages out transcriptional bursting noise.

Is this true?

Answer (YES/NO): YES